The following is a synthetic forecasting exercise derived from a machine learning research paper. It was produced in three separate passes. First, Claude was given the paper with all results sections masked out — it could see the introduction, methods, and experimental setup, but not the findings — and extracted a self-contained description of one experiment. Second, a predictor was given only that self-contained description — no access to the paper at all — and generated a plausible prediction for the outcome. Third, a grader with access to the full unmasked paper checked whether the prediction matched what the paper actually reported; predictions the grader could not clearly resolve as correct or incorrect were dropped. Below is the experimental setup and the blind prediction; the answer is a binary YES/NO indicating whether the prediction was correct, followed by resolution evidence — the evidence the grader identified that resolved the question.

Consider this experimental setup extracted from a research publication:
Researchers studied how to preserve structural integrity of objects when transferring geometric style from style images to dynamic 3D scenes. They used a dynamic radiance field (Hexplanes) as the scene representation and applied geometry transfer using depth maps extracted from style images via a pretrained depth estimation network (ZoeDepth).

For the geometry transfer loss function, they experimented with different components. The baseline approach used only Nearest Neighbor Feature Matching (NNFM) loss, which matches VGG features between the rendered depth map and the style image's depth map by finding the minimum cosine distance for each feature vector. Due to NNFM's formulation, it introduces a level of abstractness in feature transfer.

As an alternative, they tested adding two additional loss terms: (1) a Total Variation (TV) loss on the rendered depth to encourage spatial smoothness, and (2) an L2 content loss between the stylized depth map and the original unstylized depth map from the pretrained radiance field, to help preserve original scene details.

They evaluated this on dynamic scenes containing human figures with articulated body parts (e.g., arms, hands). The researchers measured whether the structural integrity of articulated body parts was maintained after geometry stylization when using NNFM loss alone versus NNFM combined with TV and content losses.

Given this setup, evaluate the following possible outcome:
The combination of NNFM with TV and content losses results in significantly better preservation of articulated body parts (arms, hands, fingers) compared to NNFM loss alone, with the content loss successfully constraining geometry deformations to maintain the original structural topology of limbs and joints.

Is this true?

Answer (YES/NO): YES